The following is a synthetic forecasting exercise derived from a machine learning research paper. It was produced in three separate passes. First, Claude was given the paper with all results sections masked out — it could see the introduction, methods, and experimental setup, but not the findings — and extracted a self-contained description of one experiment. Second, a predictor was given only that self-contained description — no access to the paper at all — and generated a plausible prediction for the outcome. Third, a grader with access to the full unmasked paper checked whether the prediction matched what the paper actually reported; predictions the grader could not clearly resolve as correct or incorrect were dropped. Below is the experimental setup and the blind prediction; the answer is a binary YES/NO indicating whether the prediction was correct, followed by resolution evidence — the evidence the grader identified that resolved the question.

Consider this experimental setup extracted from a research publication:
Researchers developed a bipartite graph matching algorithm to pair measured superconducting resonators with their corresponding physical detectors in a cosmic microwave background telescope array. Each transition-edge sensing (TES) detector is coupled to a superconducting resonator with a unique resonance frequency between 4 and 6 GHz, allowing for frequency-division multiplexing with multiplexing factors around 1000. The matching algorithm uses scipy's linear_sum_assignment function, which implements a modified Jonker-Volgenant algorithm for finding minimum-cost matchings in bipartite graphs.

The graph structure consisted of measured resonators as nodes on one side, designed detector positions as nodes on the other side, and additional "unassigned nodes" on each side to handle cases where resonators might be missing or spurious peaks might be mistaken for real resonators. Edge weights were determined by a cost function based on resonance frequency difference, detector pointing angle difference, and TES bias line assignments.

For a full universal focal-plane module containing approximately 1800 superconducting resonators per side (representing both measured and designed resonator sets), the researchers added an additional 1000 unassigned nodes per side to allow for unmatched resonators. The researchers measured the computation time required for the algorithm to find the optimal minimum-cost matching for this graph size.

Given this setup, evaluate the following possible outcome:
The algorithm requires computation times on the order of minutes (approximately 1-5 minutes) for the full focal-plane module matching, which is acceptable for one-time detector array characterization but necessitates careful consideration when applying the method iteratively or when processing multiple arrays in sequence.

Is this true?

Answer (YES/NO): NO